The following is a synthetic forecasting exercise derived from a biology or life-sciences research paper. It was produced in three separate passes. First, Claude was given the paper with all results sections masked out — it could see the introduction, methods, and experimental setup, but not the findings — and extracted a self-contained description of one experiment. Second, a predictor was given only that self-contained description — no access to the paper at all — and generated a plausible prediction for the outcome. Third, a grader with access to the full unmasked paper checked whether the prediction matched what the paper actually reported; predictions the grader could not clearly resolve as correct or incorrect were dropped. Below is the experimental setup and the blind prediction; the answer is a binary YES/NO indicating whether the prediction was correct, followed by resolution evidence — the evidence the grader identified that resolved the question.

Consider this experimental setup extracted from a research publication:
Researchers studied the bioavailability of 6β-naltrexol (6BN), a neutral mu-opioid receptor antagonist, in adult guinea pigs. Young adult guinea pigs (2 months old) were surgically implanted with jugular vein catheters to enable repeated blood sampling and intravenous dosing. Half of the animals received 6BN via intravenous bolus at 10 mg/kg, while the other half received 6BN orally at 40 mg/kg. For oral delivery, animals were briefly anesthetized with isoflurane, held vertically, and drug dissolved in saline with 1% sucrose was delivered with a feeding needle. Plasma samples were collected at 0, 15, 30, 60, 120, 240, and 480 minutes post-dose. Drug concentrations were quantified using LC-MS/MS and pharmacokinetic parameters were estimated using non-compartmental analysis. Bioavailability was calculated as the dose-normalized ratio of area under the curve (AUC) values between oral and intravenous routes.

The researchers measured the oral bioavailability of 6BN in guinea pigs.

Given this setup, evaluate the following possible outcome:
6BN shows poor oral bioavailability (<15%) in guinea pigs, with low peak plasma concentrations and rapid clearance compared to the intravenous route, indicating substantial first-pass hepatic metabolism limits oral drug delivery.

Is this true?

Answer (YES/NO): NO